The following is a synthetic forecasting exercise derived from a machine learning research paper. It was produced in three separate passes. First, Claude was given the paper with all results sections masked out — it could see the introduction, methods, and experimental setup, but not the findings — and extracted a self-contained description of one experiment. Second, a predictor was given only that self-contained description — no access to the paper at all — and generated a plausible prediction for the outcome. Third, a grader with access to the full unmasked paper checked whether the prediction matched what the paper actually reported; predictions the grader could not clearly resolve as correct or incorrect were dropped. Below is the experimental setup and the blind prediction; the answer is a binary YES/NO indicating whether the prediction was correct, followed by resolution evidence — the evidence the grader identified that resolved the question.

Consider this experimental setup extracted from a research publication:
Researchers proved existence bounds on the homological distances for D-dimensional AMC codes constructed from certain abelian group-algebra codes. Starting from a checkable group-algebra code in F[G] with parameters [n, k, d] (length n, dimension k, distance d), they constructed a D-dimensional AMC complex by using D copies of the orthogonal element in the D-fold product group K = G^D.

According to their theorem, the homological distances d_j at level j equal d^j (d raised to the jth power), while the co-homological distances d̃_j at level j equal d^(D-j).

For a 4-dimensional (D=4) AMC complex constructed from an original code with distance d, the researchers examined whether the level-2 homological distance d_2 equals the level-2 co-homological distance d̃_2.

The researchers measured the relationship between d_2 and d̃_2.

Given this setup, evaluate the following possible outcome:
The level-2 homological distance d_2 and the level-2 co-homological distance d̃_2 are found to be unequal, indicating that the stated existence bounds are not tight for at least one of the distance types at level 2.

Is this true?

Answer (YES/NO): NO